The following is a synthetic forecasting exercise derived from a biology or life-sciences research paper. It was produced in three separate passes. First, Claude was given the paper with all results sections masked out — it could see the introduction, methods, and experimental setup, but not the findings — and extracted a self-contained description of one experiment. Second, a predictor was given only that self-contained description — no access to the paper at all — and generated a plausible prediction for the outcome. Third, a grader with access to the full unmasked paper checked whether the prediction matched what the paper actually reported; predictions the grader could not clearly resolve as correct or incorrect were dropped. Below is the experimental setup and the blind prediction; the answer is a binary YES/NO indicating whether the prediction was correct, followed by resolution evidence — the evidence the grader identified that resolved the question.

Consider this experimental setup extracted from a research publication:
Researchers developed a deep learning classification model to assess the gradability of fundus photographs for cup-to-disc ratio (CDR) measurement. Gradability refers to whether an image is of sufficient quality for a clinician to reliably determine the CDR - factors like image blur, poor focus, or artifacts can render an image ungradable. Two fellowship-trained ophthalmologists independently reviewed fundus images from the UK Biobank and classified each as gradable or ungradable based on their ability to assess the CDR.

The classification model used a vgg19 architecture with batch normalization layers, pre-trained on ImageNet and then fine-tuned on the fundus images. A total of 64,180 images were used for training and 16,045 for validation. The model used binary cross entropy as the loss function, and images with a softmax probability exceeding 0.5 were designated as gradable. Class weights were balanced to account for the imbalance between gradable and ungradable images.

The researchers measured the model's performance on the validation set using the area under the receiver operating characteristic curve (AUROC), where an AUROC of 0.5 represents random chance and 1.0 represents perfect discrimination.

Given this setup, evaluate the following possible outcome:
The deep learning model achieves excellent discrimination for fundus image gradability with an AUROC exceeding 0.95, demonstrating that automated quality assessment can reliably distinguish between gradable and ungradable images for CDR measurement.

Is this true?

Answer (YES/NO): YES